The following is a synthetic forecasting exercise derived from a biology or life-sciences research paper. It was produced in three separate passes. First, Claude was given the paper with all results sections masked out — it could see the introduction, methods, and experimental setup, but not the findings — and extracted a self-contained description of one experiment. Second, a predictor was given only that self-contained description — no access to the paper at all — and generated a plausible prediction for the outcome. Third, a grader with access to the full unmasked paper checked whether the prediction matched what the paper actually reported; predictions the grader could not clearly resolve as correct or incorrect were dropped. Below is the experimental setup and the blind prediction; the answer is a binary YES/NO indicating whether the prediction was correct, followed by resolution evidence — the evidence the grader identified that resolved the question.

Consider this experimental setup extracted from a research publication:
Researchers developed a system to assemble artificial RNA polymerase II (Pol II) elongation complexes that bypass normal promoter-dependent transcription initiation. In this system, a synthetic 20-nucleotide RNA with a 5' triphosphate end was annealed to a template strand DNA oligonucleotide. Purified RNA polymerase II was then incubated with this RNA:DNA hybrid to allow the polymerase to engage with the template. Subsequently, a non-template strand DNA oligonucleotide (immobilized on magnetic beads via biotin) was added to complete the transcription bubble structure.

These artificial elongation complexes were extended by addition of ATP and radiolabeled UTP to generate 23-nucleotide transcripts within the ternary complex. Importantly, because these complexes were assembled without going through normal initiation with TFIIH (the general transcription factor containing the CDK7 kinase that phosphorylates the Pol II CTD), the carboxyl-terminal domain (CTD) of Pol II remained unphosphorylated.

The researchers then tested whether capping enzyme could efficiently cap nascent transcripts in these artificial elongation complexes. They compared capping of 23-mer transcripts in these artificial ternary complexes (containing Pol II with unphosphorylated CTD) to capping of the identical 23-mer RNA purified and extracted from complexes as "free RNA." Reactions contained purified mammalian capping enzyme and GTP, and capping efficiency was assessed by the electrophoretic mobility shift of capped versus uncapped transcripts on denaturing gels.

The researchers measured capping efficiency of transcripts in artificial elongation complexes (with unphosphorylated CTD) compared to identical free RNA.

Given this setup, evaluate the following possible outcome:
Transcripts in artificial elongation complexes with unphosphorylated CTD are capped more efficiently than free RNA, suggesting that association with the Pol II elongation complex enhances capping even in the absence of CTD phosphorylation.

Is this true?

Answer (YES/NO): YES